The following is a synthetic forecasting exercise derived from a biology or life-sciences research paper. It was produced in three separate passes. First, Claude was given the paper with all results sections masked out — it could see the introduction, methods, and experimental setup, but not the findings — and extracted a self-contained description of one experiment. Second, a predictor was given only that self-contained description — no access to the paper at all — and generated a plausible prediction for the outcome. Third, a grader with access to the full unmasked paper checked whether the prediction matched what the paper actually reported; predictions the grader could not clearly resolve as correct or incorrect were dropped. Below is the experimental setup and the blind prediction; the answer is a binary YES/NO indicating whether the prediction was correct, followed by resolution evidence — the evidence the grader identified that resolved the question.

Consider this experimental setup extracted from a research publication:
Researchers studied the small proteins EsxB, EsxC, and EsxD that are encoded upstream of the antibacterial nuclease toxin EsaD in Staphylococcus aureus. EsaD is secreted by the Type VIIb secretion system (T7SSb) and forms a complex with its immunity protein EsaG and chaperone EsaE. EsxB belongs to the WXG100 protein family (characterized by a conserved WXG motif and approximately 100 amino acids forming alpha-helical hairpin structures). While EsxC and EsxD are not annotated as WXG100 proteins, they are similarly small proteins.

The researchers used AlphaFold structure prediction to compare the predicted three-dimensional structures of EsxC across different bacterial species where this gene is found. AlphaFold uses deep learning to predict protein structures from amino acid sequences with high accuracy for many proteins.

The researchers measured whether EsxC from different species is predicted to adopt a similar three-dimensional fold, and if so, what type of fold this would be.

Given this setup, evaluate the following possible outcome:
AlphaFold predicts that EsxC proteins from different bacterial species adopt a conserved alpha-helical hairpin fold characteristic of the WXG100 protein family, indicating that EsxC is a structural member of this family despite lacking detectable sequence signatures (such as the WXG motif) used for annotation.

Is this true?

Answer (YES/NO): YES